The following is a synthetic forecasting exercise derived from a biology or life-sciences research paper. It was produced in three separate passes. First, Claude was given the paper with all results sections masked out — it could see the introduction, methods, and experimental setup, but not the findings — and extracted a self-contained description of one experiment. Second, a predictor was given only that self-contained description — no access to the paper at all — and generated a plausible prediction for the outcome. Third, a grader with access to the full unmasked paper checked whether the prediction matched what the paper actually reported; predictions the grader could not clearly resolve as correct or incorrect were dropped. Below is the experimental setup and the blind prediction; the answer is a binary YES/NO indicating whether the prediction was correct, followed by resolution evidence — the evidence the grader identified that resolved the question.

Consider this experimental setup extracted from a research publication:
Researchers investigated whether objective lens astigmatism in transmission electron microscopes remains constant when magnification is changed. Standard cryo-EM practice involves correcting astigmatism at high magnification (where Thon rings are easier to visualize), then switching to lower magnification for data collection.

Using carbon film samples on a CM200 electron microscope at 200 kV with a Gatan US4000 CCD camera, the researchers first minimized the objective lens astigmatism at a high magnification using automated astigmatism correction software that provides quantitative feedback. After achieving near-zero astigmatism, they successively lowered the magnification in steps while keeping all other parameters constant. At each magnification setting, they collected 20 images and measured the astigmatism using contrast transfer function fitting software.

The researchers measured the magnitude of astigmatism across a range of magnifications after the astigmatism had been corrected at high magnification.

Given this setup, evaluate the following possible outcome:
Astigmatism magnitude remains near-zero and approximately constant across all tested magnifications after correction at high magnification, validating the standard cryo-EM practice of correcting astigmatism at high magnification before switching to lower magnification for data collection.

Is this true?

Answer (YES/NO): NO